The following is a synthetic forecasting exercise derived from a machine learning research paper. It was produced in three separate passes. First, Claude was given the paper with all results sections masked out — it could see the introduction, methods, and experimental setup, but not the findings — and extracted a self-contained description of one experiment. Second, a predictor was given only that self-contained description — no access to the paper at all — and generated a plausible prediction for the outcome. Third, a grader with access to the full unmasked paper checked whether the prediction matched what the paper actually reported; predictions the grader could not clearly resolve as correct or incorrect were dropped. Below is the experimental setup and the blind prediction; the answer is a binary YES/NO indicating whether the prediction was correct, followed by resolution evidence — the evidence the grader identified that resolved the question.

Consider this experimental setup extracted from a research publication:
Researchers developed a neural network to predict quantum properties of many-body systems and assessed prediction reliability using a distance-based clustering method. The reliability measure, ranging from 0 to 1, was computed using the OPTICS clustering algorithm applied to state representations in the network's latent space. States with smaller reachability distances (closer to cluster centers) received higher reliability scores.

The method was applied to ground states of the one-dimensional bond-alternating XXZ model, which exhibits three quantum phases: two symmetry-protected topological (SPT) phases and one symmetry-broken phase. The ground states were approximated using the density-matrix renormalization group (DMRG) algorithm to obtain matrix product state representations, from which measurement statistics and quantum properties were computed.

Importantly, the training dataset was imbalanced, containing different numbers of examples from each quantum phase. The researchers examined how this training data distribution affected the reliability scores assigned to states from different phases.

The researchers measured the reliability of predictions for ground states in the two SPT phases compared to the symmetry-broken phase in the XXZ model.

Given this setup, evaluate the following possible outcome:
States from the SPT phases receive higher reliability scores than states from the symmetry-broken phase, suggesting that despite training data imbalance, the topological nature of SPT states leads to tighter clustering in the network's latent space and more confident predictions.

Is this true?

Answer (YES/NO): NO